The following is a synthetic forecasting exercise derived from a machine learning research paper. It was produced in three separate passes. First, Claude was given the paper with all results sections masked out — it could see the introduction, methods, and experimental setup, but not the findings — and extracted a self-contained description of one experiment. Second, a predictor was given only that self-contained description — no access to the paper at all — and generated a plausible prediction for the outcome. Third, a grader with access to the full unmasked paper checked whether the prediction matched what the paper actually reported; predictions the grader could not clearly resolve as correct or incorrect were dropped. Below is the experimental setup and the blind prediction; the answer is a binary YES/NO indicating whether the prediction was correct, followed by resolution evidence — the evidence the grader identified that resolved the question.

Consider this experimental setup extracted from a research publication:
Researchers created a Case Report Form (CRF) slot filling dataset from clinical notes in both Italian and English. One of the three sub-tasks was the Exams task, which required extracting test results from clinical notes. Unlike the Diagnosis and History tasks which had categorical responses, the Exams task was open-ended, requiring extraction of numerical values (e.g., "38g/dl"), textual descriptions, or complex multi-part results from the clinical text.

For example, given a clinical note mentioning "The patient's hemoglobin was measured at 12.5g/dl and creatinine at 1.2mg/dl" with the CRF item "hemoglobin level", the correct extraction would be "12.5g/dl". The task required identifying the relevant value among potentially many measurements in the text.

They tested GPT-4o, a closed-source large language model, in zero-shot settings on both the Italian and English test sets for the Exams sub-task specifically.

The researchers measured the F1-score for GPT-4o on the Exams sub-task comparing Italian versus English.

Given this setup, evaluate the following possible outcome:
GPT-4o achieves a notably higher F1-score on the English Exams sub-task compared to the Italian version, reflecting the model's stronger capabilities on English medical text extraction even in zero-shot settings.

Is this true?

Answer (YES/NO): YES